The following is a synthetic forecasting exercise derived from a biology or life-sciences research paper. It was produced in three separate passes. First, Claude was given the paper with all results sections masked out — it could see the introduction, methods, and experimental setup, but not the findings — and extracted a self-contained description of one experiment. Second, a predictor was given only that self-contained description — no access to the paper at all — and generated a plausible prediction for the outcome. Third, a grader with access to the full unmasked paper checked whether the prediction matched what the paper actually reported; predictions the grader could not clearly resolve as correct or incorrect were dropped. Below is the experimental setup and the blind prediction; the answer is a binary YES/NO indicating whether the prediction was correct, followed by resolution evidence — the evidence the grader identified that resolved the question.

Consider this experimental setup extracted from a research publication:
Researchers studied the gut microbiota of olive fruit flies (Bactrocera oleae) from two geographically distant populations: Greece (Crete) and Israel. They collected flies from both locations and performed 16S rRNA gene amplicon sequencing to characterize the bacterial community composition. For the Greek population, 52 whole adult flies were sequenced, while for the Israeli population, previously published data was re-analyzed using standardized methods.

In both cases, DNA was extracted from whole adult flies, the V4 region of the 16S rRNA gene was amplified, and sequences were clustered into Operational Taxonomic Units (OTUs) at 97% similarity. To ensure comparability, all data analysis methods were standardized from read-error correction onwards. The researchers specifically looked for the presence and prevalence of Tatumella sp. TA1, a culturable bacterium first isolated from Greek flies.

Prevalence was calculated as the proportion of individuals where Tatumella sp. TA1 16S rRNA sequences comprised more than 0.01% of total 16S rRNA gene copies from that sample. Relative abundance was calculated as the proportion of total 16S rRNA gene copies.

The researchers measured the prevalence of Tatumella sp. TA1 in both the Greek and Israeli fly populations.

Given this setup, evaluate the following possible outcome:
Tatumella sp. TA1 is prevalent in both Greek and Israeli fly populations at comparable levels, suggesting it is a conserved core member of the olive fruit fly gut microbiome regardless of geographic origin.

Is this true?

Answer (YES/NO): NO